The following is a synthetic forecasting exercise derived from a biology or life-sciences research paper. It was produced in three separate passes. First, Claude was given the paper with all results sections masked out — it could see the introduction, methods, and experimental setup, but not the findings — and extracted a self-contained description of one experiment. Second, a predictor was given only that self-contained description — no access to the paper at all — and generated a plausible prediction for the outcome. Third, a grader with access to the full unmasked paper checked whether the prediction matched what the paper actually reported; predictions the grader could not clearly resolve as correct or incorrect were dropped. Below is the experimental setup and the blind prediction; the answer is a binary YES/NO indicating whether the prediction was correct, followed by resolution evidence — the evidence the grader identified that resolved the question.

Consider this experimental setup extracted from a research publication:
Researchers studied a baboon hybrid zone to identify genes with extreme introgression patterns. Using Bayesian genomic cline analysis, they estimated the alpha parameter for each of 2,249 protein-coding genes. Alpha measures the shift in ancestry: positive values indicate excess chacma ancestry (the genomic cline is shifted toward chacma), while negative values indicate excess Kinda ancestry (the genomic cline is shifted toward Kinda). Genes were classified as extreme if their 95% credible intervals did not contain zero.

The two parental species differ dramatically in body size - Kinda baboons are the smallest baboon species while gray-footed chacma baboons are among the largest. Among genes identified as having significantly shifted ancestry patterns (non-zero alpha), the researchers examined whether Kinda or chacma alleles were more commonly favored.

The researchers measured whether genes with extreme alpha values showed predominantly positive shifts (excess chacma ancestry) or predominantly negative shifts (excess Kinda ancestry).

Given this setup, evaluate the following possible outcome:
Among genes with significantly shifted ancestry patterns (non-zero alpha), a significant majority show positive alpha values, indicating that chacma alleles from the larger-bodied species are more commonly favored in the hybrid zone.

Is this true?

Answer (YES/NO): YES